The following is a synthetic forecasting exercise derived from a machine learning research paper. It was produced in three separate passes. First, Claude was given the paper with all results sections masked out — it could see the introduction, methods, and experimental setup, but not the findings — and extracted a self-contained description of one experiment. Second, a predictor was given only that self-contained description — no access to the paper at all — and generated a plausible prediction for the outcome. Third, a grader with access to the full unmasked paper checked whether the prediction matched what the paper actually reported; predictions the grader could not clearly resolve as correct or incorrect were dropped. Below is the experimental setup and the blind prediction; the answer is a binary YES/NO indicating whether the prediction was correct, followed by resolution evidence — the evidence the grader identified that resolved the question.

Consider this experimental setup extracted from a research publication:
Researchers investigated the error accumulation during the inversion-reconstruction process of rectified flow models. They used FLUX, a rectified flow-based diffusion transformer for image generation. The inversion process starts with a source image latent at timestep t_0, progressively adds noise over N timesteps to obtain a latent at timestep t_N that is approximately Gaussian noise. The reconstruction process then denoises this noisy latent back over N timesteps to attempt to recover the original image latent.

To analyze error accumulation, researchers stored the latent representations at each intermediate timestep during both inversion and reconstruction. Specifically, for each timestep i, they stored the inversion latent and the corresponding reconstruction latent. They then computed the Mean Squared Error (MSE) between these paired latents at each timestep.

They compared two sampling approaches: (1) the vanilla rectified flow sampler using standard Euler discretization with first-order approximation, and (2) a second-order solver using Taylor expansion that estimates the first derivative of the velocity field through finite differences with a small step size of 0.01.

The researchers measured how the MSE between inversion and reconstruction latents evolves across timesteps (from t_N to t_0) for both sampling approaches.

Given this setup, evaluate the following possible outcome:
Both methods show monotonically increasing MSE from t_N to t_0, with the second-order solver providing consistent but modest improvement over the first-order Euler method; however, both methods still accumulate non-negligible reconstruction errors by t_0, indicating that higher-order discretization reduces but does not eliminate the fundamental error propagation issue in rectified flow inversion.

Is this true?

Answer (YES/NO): NO